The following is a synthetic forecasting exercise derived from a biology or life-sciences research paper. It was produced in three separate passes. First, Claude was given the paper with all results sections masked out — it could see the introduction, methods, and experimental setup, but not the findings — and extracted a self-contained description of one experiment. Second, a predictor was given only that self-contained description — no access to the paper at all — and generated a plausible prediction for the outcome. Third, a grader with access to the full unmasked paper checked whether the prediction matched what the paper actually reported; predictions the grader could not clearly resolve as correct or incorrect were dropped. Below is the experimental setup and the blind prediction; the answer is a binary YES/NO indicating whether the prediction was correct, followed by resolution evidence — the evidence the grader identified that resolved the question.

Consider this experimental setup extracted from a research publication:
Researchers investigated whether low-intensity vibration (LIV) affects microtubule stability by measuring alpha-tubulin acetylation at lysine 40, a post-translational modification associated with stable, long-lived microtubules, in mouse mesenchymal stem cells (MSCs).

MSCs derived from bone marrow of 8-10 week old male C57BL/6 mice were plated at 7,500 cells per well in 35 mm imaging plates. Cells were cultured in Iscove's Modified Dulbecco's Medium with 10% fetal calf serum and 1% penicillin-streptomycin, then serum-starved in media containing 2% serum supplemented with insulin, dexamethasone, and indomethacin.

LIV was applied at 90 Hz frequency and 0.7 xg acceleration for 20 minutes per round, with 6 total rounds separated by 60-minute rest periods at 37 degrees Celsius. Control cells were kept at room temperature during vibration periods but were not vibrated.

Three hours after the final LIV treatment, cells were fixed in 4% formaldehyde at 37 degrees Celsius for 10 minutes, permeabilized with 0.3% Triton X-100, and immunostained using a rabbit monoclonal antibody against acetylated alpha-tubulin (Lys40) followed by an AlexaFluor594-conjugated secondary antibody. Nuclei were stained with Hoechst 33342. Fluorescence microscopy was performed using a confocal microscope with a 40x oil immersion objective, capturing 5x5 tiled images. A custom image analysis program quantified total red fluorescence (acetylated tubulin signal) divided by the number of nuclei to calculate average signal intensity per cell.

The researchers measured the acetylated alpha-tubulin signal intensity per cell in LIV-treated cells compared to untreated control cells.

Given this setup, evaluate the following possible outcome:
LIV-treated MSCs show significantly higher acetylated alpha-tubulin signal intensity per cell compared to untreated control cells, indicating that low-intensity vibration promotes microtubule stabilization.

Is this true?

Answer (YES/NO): NO